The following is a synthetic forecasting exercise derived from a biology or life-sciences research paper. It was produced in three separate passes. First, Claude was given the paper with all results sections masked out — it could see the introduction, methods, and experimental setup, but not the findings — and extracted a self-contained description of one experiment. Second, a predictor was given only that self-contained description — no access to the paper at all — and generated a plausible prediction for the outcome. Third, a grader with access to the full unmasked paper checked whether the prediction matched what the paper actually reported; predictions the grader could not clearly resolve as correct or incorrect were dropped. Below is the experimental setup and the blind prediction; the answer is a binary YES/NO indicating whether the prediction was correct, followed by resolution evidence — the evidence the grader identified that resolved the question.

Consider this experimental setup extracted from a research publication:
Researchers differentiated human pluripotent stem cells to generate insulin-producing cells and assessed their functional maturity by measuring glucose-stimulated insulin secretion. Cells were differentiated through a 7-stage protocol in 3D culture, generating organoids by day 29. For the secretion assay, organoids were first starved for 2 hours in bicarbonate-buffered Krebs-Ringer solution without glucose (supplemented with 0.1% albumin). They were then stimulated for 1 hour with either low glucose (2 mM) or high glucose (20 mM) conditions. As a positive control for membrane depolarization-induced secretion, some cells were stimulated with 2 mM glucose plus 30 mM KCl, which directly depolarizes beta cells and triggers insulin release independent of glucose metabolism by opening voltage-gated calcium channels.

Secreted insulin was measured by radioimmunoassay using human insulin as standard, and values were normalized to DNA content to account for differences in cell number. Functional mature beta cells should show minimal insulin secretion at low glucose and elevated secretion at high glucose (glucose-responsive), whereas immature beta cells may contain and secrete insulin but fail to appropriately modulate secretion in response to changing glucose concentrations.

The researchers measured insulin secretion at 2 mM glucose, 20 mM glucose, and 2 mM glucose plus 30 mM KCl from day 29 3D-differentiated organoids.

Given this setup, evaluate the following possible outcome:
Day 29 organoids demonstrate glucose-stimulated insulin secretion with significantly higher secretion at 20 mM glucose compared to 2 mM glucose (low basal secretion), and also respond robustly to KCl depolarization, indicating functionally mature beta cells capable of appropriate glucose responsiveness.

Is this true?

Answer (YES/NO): YES